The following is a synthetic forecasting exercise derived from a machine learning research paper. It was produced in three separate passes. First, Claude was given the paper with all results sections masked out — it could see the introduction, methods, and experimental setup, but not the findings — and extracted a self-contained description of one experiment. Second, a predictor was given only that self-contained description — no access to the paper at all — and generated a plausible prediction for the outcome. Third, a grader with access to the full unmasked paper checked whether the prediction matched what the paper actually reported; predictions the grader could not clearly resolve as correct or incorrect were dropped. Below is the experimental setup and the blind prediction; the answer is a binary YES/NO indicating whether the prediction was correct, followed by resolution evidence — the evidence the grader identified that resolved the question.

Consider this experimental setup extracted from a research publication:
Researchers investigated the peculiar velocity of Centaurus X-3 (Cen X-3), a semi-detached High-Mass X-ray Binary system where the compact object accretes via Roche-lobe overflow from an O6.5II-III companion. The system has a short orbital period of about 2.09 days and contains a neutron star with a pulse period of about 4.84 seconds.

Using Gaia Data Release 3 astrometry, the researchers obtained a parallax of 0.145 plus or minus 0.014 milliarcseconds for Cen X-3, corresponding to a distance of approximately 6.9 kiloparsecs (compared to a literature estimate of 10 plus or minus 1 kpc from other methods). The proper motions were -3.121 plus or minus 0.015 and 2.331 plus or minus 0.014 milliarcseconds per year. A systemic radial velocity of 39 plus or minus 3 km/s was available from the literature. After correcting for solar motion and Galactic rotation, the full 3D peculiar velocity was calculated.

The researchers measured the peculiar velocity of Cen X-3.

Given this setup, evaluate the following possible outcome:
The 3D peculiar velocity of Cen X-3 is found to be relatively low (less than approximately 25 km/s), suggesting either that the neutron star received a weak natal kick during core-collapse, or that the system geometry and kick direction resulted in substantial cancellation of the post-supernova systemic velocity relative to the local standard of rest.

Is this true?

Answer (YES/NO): NO